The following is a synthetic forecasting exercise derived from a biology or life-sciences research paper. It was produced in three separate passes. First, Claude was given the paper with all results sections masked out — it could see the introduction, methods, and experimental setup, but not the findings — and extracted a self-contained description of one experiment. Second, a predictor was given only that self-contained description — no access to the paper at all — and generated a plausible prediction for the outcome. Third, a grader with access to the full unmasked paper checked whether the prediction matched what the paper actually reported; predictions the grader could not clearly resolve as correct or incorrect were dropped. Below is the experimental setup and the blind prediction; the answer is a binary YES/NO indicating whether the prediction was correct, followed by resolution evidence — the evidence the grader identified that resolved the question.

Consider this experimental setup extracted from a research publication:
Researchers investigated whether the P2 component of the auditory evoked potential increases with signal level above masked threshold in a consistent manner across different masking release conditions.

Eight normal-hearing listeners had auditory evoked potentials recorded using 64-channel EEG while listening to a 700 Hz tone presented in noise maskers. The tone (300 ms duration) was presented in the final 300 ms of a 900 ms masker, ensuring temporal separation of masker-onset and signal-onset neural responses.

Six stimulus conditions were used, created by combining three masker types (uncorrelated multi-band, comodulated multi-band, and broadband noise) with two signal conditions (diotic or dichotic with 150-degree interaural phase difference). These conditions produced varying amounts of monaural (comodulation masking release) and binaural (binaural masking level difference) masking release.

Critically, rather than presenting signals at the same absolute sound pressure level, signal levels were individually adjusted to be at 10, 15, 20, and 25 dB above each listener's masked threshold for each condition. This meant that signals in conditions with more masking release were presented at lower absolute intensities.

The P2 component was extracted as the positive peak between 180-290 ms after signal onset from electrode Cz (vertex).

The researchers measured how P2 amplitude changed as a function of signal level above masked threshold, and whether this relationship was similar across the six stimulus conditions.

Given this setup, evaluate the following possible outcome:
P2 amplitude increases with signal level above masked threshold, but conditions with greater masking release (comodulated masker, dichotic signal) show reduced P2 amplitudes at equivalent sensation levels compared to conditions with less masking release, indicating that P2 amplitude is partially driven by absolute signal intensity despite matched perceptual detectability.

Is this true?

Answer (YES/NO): NO